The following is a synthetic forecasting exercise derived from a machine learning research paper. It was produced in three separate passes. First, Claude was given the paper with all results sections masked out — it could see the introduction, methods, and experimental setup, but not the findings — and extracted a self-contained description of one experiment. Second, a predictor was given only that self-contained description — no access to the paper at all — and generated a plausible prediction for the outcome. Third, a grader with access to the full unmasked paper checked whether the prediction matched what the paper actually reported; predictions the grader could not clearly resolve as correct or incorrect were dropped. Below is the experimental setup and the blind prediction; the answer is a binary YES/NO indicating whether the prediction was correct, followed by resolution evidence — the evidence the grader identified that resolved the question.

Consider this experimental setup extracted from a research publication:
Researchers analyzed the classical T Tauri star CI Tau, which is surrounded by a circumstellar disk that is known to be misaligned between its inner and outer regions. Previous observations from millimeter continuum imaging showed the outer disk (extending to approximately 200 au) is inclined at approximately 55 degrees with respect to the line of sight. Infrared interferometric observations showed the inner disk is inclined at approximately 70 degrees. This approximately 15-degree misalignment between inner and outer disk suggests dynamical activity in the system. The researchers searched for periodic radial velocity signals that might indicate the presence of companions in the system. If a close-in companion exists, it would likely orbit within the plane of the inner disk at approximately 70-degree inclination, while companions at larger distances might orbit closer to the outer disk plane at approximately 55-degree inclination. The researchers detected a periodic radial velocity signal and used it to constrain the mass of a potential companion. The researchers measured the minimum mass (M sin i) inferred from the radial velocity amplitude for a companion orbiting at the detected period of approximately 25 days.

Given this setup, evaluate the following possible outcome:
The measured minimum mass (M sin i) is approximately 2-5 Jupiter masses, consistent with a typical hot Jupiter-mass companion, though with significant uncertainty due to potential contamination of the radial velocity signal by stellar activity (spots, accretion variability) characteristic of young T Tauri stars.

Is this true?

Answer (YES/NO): YES